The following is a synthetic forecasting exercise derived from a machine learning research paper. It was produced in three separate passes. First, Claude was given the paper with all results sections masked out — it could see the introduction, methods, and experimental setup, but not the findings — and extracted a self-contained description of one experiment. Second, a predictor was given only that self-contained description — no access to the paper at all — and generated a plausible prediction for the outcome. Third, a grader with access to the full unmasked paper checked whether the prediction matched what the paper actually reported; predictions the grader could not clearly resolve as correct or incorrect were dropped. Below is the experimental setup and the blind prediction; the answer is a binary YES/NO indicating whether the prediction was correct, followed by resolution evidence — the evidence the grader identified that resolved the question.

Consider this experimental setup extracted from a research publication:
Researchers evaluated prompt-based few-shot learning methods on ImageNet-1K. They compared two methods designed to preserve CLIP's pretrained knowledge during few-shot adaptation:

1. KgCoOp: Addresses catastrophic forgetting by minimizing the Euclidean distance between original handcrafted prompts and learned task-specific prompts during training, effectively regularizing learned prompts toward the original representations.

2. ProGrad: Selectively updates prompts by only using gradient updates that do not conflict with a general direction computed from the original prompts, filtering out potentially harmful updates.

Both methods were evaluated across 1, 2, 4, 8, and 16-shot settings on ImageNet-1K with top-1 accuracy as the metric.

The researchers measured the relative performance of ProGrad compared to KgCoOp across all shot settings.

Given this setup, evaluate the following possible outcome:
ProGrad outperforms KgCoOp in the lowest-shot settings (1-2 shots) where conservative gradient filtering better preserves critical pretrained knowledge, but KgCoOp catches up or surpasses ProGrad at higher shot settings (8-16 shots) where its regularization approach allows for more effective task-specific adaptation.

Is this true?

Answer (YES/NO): NO